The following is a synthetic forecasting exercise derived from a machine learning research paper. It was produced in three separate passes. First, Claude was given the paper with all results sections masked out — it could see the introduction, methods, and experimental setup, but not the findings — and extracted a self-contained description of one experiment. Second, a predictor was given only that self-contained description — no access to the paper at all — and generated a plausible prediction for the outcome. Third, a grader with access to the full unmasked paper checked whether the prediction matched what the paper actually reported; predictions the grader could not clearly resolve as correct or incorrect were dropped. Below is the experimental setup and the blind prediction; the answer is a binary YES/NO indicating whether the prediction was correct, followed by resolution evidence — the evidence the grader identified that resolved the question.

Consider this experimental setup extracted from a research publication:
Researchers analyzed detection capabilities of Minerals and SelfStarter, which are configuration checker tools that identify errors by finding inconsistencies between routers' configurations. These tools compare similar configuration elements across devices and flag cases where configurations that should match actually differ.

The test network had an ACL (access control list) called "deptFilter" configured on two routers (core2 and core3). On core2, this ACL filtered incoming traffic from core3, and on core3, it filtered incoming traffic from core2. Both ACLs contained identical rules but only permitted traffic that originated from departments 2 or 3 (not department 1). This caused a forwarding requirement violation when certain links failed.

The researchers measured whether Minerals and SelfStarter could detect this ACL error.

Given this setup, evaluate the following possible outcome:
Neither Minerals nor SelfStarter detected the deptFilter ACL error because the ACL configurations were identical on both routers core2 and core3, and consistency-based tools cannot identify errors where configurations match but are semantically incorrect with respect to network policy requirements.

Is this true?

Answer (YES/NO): YES